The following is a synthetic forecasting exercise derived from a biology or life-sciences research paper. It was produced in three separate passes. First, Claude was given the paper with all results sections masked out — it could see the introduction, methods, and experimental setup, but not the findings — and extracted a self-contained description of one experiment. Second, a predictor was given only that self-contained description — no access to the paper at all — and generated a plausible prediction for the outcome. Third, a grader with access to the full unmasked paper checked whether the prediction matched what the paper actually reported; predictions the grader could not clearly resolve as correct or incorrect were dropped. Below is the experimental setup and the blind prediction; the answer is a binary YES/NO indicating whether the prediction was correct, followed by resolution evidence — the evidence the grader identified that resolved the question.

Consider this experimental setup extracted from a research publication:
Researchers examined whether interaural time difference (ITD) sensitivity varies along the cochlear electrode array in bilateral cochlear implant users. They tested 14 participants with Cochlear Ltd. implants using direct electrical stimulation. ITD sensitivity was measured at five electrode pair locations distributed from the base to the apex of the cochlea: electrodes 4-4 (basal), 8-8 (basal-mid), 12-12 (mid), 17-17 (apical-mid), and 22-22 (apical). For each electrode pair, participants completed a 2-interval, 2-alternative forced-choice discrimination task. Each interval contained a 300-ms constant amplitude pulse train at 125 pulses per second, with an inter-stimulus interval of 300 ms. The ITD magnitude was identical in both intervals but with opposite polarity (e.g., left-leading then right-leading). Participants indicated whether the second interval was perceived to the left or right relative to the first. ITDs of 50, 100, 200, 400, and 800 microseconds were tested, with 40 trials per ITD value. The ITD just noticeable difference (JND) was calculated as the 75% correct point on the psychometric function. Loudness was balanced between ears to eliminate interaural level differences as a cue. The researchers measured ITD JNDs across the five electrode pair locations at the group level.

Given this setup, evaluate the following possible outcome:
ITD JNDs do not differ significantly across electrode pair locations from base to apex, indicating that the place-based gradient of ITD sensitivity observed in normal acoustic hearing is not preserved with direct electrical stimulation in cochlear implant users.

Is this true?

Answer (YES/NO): YES